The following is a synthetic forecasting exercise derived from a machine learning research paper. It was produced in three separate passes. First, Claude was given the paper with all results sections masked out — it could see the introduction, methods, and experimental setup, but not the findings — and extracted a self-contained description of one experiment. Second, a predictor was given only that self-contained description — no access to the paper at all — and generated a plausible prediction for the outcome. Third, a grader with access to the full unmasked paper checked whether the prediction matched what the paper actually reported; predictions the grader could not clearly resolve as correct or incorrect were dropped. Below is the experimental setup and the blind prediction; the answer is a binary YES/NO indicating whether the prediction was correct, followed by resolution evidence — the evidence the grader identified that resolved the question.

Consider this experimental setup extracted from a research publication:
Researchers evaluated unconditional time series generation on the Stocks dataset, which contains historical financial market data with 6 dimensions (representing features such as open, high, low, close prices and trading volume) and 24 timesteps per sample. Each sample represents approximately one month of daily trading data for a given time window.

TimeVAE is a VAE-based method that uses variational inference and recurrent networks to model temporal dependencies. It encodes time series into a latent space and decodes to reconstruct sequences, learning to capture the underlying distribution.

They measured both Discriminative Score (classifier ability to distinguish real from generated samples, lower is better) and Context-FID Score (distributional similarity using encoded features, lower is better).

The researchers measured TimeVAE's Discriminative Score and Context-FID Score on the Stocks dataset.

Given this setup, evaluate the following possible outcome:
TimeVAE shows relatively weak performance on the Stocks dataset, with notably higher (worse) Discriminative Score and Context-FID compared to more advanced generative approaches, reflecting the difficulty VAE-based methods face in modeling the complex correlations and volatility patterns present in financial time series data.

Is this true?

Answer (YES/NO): YES